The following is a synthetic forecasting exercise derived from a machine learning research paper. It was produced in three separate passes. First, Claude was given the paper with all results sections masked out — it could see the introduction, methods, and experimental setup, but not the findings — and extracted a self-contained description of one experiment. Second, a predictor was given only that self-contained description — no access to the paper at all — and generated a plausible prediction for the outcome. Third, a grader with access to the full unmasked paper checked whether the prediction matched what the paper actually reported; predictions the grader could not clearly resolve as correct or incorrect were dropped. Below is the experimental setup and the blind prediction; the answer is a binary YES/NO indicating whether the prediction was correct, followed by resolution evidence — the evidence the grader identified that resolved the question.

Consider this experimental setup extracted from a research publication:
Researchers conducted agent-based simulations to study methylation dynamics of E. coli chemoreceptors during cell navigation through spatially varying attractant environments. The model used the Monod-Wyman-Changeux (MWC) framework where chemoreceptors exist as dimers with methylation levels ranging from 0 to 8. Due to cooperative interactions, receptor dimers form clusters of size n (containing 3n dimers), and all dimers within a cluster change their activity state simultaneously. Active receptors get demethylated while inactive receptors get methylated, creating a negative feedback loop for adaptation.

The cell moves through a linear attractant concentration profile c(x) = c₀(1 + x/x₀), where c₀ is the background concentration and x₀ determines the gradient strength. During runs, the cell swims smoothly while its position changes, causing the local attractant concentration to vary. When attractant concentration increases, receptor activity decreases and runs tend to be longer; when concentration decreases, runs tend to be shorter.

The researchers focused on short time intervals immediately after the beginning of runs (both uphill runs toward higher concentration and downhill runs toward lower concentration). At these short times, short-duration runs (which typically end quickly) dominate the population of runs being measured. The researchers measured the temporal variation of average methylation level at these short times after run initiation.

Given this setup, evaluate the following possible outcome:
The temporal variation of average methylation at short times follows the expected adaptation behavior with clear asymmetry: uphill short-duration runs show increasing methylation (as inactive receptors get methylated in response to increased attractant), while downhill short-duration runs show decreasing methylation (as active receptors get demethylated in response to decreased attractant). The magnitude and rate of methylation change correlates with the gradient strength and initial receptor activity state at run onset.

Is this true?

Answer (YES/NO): NO